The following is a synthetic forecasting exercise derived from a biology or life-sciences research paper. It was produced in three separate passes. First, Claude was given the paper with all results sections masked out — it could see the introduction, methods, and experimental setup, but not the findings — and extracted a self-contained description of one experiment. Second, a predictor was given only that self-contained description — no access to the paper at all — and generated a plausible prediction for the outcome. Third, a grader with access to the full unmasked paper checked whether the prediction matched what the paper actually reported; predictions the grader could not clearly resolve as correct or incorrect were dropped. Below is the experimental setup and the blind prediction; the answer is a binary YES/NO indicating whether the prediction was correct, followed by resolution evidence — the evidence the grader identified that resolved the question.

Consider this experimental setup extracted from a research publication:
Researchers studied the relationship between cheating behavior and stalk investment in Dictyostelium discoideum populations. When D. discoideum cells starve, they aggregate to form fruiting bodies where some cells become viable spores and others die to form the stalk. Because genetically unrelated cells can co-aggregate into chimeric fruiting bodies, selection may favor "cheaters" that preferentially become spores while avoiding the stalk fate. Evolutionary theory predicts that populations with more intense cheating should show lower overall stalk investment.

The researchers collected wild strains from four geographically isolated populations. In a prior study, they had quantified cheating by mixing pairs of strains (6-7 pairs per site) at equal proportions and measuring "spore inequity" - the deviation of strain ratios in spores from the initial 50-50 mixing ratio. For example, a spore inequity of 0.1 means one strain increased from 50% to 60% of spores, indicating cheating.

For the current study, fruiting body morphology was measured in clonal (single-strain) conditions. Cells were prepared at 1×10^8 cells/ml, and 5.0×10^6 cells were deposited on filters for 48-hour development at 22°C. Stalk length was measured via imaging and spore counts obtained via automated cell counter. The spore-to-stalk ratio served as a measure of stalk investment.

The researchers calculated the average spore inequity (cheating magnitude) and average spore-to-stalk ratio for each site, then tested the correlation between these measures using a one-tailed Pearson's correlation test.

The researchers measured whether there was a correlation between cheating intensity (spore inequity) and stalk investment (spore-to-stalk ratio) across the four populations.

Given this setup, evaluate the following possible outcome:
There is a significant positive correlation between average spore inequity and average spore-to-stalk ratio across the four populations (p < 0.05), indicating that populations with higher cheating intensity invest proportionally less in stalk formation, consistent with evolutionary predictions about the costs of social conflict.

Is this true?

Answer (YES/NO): NO